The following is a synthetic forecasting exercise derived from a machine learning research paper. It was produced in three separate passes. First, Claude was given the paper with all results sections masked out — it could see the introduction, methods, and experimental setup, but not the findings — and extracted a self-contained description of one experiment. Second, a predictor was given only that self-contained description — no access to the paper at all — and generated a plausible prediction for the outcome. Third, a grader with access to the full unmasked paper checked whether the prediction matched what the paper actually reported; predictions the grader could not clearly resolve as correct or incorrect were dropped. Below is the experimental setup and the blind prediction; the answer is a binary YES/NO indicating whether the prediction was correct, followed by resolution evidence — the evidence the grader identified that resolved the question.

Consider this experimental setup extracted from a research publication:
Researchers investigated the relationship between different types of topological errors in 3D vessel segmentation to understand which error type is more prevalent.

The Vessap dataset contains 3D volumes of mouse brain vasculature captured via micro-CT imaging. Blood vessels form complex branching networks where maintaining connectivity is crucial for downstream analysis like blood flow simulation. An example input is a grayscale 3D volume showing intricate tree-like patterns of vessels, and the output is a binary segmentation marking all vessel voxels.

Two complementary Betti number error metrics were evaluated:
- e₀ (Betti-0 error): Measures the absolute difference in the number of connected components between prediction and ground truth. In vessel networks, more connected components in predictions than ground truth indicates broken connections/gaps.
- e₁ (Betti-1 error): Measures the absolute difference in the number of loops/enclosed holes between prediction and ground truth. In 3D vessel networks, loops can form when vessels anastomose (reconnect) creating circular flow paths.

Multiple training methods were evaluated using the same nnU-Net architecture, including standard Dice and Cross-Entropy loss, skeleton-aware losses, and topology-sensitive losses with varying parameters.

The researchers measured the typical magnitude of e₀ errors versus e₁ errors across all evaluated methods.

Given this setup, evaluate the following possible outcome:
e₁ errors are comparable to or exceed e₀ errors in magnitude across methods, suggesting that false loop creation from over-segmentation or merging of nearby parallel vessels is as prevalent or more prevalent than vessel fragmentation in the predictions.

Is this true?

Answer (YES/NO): NO